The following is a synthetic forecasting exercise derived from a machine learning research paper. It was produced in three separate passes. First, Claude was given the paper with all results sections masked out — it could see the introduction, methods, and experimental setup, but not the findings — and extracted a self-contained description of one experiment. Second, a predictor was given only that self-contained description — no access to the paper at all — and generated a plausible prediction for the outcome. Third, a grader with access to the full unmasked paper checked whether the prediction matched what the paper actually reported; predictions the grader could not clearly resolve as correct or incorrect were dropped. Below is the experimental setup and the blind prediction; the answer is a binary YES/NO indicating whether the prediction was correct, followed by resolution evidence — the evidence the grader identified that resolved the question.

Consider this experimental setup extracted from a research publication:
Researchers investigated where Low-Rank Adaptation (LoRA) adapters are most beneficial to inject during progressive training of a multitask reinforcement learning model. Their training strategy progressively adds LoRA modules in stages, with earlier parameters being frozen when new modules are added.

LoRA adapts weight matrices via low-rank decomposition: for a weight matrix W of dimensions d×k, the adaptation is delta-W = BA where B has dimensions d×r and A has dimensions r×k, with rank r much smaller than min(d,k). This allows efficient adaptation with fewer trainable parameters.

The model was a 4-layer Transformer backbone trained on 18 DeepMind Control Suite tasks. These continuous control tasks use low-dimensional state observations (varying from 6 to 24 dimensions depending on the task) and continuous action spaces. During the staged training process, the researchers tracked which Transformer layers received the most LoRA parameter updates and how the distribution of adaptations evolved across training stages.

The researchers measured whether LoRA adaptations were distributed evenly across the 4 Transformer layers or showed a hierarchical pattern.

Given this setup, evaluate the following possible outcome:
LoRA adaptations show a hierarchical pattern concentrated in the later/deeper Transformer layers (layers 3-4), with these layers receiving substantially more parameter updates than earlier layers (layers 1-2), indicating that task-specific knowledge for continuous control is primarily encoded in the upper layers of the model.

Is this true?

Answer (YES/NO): NO